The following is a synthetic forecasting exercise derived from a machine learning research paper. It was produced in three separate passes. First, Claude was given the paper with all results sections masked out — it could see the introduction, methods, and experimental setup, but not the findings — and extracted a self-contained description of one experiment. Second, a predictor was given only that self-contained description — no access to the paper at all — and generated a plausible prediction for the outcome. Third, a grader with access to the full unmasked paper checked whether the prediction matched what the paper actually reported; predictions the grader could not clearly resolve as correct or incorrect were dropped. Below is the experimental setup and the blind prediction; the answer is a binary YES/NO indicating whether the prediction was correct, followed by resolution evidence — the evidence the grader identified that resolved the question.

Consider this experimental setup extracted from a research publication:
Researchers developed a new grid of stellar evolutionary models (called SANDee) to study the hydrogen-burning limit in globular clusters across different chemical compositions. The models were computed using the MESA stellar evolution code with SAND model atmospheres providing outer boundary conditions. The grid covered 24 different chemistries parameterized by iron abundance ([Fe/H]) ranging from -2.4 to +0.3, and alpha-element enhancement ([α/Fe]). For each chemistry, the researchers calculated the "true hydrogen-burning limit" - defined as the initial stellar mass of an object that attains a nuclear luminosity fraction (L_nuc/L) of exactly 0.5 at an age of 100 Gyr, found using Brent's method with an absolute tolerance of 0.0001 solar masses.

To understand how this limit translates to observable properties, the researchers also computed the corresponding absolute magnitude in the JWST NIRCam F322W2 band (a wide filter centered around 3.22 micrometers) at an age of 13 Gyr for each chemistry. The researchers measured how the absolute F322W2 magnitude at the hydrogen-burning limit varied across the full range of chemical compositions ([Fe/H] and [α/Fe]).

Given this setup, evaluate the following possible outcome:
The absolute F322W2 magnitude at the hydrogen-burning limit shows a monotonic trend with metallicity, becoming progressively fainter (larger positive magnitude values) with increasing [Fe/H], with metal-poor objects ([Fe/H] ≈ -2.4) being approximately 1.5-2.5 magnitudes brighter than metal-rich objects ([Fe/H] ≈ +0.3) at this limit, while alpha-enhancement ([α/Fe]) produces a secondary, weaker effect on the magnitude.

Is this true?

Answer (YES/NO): NO